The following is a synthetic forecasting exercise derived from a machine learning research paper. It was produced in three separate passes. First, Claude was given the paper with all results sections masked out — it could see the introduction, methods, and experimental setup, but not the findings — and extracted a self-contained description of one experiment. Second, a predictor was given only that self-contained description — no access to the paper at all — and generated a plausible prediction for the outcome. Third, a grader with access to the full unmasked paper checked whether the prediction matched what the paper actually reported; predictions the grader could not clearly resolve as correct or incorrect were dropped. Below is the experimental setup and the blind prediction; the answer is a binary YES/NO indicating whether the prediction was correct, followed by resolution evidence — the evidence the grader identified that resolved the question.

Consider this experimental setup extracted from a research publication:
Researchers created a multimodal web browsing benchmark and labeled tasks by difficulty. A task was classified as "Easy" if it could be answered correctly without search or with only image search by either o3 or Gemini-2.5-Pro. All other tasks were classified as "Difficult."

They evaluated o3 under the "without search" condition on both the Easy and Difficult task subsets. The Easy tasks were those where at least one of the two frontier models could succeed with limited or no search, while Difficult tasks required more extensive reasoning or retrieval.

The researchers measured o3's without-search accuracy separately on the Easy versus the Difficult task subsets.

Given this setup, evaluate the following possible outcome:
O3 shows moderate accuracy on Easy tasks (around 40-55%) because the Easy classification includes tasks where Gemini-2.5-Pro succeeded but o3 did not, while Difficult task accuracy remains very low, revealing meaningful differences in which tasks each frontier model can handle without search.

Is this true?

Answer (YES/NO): YES